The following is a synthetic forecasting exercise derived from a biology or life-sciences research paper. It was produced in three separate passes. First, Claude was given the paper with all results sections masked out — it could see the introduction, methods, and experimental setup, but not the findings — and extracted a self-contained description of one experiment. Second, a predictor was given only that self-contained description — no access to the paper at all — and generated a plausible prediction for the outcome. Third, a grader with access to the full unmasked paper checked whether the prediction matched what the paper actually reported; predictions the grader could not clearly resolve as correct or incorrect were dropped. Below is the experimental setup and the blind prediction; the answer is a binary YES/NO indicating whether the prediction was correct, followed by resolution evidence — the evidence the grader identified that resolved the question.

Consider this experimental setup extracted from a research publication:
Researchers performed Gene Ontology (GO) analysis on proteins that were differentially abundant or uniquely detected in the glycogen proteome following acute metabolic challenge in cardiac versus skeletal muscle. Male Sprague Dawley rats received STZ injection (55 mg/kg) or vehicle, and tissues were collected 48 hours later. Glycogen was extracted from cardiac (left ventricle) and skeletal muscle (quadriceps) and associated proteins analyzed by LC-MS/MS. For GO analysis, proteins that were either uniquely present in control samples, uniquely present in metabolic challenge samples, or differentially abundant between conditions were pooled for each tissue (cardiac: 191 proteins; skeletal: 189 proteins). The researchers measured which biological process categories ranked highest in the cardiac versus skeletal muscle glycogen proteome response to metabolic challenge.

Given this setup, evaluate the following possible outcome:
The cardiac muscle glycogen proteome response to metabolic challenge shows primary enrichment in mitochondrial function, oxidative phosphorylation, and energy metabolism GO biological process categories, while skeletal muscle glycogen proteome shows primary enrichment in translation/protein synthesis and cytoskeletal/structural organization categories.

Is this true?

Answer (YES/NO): NO